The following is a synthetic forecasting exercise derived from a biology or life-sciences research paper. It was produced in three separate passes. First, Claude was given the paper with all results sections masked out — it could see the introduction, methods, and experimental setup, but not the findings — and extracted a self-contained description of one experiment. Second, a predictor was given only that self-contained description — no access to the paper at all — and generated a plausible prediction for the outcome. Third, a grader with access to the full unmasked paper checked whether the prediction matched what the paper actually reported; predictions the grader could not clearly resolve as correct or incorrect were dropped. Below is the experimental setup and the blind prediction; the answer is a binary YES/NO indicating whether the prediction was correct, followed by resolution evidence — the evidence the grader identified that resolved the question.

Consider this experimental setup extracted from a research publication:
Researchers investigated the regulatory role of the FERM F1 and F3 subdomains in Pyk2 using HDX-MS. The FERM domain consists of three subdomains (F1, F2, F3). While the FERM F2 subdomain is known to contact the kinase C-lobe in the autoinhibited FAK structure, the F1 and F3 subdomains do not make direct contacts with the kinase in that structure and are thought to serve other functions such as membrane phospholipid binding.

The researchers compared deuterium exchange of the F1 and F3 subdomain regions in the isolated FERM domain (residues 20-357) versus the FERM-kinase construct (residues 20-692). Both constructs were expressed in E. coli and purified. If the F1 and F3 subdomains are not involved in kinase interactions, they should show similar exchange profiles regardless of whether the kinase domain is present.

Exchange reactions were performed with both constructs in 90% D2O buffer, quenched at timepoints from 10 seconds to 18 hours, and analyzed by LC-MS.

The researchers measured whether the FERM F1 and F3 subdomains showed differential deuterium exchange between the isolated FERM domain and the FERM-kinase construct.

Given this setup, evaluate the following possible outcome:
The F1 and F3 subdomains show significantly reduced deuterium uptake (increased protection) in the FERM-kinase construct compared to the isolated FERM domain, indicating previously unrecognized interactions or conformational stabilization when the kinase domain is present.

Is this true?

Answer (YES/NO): NO